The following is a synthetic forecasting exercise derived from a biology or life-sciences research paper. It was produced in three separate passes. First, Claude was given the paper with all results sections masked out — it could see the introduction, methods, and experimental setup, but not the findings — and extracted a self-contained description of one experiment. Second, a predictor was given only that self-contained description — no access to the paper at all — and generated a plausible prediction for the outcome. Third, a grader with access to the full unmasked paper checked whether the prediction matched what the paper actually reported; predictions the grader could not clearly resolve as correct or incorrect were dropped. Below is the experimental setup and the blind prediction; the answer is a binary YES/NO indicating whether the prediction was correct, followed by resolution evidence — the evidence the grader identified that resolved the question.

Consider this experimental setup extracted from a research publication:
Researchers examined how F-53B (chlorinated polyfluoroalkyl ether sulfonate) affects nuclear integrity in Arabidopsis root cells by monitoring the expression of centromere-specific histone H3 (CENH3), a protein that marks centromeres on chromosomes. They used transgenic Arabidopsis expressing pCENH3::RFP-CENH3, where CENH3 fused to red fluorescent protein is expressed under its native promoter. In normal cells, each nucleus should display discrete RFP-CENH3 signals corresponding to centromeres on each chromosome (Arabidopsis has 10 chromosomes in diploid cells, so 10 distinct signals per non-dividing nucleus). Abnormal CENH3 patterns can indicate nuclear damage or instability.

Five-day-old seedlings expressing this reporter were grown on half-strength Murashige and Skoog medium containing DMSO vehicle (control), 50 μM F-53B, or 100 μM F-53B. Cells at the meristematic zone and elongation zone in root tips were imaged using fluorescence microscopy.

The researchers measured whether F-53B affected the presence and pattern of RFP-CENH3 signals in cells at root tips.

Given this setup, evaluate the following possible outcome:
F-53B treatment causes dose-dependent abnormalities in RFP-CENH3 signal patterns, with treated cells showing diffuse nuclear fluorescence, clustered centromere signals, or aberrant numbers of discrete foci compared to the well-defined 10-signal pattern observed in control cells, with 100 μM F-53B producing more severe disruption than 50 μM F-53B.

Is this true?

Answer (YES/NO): NO